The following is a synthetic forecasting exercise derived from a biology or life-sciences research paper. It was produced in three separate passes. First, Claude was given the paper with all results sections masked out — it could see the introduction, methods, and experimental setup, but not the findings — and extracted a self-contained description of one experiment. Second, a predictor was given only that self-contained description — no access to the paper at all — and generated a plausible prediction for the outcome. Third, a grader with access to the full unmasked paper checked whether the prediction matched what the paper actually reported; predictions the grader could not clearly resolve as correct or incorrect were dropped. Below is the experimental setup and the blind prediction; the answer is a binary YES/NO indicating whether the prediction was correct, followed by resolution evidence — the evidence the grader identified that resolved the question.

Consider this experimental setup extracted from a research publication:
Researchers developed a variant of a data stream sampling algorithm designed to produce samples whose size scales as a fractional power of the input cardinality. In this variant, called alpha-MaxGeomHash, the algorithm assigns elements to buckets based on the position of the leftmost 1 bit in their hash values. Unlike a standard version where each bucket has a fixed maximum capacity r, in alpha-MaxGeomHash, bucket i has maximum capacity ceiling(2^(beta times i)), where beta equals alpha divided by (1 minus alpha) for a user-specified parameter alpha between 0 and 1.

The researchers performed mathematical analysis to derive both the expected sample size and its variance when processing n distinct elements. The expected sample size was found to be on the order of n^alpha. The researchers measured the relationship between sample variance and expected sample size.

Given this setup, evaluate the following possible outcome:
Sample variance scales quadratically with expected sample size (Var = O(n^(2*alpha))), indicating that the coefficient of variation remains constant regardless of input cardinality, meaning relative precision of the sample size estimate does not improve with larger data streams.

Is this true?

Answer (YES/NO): NO